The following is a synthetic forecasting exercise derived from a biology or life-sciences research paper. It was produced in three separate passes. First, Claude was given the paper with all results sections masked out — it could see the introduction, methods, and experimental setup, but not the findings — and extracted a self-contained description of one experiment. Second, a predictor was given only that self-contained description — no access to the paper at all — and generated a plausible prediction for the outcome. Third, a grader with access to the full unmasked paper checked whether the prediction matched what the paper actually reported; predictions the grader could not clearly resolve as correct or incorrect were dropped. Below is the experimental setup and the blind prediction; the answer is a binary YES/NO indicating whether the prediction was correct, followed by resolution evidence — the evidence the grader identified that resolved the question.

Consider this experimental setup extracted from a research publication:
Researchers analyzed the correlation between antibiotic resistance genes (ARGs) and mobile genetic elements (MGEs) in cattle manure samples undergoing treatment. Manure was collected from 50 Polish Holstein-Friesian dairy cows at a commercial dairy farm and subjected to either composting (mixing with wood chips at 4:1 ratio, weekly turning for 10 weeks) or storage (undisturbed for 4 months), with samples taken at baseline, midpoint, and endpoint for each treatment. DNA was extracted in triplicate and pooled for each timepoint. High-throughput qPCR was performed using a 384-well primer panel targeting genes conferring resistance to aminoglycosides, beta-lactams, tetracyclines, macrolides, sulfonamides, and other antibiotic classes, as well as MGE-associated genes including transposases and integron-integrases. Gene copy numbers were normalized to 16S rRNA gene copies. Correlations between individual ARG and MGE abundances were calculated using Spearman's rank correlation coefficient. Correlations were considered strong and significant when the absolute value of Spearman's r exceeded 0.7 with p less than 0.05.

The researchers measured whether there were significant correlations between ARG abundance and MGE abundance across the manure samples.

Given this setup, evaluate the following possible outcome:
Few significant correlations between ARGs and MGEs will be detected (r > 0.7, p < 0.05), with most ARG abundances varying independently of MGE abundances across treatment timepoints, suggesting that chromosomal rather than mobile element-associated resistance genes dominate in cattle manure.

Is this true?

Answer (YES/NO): NO